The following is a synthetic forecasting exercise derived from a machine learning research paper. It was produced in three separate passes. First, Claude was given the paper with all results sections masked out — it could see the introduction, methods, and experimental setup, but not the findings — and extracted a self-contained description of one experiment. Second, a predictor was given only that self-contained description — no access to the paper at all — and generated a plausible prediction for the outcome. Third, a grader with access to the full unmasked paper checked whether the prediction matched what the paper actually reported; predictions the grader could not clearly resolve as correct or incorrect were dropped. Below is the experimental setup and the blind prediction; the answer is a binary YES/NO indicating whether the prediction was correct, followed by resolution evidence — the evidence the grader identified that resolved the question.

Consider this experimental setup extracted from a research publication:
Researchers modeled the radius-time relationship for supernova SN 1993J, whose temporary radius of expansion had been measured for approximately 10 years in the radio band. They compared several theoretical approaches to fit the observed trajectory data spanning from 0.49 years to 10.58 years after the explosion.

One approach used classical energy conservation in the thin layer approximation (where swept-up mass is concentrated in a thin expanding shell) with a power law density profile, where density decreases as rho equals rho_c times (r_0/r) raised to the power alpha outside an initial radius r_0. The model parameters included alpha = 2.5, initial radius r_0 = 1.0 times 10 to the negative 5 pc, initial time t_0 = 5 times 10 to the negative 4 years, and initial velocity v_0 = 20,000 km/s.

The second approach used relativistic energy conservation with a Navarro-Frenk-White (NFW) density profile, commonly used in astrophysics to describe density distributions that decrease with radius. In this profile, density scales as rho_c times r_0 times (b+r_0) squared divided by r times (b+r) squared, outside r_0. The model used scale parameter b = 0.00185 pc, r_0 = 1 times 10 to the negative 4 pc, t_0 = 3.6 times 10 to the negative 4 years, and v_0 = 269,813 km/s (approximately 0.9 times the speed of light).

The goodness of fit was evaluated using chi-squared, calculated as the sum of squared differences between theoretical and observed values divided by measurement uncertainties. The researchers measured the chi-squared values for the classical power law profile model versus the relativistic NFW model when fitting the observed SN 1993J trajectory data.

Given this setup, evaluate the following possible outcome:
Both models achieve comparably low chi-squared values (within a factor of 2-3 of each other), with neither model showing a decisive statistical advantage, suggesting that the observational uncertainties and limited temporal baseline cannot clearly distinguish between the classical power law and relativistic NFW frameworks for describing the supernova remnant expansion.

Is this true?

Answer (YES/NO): NO